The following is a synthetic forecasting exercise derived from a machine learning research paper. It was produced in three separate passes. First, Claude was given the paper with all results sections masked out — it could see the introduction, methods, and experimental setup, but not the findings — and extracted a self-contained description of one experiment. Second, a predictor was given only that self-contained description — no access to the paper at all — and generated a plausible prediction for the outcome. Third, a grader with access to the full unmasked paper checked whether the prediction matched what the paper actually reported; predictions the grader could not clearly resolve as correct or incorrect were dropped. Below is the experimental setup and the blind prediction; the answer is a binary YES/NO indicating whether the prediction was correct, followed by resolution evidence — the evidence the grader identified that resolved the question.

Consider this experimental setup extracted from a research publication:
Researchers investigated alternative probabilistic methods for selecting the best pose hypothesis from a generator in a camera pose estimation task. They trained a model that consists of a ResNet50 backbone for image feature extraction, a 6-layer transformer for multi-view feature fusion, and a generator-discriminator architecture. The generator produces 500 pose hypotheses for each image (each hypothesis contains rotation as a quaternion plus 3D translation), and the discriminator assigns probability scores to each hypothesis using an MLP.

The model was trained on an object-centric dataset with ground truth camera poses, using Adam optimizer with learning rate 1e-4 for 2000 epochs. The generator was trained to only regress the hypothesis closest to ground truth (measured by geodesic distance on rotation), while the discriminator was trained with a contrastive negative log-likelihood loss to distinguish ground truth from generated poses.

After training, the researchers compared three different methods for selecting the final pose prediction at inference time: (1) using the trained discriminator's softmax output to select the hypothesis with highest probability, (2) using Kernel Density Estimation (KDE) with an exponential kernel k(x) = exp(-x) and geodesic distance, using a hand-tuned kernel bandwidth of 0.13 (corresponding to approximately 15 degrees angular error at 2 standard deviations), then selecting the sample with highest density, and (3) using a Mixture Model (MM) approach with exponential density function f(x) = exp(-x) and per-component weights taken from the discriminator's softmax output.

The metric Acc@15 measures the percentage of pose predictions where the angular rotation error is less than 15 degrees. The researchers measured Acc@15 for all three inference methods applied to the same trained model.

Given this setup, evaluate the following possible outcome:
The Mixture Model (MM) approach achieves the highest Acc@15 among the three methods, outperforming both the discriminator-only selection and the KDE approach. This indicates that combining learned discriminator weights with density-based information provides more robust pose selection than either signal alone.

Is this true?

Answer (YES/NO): NO